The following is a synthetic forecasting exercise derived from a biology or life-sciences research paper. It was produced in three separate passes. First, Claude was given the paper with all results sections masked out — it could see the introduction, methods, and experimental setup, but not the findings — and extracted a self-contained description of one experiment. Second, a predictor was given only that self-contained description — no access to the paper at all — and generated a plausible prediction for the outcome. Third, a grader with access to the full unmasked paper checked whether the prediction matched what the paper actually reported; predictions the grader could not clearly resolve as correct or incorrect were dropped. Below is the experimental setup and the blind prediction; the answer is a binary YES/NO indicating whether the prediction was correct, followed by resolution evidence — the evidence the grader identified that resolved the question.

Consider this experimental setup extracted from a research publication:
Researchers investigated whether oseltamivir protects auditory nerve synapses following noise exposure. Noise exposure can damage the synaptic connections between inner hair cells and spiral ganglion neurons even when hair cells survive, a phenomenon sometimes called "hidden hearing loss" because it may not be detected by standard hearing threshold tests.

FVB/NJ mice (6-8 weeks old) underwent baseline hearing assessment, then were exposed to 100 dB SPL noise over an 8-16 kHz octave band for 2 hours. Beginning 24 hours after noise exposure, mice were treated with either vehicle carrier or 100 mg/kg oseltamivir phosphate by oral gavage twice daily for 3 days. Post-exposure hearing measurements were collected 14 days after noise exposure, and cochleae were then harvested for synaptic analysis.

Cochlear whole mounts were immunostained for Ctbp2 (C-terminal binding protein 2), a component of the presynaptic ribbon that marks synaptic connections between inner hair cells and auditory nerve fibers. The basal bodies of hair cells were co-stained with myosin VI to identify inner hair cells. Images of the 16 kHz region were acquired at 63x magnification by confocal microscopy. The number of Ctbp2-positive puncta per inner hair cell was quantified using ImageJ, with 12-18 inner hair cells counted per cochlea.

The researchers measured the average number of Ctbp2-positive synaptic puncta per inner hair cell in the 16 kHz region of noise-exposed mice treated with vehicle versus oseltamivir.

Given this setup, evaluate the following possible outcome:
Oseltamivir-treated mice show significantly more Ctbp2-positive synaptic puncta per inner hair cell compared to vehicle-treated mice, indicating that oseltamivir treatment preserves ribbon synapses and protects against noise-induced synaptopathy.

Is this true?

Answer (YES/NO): YES